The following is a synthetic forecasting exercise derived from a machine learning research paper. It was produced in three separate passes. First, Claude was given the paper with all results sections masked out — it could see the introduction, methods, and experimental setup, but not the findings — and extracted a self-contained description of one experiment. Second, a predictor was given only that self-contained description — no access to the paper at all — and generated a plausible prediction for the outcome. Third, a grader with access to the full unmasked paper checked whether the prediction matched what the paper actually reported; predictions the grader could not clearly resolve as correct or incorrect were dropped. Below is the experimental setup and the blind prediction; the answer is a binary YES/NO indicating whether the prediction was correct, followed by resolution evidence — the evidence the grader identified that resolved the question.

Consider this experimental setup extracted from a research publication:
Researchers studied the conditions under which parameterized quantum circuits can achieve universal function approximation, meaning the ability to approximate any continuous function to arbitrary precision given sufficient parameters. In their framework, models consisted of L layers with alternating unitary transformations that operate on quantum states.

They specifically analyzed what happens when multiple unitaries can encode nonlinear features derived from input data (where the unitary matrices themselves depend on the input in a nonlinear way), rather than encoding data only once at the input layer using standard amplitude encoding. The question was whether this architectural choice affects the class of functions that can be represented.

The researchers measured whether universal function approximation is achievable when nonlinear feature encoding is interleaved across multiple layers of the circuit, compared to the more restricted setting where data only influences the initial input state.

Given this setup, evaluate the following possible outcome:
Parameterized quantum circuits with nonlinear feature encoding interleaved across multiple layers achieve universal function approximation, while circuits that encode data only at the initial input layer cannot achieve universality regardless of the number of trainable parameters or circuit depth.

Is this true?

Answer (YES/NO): YES